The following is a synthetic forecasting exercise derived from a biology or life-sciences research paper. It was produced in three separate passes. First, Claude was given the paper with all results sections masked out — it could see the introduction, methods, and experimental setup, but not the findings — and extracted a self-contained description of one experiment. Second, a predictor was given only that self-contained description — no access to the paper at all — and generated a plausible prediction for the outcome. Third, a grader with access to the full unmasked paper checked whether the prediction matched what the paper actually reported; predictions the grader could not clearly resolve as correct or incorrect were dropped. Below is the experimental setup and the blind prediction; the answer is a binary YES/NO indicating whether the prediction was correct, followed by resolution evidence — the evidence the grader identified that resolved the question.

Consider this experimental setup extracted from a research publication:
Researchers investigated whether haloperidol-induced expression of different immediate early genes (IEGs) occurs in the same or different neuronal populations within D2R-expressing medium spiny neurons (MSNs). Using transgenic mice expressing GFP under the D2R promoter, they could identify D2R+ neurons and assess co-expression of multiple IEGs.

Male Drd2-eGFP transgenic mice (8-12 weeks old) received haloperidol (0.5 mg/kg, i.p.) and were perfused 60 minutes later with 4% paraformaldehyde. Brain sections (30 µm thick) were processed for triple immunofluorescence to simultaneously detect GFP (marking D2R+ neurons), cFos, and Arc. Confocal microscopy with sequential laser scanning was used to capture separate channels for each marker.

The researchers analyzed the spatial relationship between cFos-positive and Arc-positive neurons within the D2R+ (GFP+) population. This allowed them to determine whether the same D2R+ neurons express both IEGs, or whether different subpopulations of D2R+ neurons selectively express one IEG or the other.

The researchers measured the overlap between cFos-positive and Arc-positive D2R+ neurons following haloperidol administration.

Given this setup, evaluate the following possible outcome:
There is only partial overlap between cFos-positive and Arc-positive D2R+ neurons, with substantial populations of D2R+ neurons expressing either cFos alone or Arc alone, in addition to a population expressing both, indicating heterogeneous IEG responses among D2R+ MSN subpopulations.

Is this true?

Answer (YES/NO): NO